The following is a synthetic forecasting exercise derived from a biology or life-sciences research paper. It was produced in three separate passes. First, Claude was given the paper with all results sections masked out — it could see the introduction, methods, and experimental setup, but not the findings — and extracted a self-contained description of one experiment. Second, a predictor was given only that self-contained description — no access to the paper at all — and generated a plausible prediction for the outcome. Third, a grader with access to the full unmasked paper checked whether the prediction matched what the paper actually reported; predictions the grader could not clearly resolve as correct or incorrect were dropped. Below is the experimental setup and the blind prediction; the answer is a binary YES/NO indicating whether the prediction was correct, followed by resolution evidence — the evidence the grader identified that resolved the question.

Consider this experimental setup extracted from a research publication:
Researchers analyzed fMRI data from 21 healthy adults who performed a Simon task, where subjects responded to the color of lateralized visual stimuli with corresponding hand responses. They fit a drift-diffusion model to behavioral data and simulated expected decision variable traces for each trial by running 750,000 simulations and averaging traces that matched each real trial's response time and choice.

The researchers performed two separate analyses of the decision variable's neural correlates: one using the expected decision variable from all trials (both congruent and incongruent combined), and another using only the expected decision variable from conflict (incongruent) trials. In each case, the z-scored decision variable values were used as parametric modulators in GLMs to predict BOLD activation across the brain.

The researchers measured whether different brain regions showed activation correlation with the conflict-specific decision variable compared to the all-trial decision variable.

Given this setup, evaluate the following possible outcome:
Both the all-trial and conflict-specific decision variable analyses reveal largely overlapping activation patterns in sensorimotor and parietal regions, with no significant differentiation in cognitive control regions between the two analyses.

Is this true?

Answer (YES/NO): NO